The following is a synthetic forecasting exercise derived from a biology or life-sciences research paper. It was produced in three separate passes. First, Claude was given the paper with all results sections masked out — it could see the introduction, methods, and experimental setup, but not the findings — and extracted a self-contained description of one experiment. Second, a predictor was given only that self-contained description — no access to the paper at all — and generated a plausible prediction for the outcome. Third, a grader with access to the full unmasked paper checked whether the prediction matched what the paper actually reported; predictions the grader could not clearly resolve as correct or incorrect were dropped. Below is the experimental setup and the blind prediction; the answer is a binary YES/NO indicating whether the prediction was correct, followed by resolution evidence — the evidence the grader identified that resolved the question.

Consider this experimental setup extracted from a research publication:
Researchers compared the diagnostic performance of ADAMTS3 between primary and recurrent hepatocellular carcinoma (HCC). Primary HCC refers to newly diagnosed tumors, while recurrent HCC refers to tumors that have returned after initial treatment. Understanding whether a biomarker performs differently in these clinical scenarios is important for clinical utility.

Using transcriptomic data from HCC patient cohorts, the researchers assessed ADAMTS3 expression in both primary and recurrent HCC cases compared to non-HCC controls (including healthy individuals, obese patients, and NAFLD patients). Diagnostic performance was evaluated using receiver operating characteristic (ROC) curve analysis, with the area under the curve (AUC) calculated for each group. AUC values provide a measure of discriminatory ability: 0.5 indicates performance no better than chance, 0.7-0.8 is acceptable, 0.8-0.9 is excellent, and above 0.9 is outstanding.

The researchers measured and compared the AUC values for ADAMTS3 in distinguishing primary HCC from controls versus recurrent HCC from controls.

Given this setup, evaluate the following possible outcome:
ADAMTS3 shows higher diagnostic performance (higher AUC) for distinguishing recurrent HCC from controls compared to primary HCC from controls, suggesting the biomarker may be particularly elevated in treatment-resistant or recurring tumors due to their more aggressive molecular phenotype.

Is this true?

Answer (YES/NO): NO